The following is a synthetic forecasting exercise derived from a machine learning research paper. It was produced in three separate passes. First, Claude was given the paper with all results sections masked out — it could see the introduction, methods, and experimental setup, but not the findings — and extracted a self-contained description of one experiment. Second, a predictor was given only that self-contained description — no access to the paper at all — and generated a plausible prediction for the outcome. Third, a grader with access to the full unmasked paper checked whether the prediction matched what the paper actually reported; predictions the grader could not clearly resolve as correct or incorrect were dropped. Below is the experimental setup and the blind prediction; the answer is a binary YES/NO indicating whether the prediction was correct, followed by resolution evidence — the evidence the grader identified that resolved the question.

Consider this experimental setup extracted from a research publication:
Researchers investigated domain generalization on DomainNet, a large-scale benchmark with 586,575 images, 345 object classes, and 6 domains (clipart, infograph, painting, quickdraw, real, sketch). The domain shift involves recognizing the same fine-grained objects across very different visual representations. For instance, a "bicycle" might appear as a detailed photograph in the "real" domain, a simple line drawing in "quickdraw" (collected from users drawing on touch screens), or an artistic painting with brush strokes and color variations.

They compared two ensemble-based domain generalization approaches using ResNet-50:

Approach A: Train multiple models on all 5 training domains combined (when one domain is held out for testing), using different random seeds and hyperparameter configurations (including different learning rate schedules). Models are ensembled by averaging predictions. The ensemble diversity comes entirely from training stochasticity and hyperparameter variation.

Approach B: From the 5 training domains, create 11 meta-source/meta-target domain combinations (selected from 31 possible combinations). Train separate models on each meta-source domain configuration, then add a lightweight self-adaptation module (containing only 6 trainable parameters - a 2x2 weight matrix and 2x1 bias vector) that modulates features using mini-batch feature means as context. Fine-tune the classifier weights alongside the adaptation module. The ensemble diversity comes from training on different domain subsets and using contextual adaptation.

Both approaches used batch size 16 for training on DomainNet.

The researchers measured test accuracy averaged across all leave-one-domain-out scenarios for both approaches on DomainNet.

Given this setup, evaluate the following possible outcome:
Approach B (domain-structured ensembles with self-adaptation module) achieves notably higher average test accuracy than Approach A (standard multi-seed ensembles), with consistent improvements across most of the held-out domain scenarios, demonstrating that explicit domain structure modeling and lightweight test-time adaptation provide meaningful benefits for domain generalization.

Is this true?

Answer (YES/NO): NO